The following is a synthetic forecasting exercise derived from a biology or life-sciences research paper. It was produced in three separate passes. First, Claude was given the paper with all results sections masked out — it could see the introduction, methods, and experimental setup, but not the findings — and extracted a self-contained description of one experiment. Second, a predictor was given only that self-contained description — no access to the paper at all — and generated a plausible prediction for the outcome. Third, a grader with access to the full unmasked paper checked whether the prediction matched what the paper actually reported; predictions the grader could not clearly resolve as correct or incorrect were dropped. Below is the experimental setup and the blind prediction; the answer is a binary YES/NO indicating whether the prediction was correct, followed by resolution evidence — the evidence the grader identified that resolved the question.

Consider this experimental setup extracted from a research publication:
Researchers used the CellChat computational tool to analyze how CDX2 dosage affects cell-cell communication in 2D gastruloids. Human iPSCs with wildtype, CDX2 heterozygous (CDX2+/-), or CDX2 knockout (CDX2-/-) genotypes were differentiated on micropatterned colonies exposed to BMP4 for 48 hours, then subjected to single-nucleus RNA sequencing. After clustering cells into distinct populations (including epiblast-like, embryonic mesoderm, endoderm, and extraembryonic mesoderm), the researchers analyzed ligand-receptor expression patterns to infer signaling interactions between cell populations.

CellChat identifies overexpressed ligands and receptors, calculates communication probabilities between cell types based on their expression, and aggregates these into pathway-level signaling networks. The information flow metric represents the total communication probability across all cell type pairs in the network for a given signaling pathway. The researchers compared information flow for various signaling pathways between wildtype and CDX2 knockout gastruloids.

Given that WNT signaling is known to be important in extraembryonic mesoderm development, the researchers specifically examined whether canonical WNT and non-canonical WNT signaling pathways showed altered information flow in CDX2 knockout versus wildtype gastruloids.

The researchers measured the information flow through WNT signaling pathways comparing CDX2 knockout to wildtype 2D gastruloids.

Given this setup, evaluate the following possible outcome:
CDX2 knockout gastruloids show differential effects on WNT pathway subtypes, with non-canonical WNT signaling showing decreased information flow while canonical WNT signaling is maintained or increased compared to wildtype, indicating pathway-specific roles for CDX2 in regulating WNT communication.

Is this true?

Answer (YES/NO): YES